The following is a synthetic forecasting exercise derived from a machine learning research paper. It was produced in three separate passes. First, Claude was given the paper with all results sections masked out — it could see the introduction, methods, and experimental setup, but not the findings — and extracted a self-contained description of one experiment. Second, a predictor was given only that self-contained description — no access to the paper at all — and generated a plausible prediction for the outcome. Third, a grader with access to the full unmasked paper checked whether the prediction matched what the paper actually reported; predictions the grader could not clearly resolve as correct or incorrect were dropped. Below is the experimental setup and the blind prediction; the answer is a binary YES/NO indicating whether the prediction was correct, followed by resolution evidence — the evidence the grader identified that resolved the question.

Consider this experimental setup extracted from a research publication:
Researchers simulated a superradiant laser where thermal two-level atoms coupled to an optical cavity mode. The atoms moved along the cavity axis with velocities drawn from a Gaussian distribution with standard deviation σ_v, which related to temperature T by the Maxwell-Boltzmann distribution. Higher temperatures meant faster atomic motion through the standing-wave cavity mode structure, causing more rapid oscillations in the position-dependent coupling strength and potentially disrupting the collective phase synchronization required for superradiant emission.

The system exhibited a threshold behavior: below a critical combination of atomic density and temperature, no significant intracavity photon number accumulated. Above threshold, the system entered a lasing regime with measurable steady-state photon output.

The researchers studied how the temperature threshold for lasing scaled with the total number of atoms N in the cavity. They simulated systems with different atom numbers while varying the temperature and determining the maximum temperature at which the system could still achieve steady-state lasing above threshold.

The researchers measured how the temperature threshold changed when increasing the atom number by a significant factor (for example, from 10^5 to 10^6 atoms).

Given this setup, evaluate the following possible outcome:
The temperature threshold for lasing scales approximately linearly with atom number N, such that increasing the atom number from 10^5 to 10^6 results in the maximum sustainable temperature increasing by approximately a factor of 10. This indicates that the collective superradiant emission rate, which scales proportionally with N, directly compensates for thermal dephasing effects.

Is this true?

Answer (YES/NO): YES